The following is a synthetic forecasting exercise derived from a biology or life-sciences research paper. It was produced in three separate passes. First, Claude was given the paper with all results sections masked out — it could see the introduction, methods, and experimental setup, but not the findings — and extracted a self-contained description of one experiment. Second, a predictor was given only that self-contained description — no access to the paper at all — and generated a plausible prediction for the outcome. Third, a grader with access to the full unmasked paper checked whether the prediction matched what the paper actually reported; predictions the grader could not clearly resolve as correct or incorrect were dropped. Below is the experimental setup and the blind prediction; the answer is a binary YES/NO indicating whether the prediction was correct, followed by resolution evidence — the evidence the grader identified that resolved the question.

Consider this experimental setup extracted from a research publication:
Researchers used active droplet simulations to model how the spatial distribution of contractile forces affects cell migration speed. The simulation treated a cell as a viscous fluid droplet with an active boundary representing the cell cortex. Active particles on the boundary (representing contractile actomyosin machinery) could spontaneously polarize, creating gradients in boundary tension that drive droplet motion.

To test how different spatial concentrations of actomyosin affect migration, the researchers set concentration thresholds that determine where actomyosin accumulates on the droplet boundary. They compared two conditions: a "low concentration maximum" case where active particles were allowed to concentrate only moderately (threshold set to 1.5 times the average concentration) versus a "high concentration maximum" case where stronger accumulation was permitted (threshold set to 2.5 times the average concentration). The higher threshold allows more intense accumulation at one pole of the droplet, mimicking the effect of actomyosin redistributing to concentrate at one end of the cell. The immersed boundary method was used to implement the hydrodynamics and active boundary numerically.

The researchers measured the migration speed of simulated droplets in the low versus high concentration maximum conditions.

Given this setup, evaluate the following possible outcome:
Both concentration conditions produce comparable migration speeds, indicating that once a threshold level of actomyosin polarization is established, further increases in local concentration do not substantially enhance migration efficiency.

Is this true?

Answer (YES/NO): NO